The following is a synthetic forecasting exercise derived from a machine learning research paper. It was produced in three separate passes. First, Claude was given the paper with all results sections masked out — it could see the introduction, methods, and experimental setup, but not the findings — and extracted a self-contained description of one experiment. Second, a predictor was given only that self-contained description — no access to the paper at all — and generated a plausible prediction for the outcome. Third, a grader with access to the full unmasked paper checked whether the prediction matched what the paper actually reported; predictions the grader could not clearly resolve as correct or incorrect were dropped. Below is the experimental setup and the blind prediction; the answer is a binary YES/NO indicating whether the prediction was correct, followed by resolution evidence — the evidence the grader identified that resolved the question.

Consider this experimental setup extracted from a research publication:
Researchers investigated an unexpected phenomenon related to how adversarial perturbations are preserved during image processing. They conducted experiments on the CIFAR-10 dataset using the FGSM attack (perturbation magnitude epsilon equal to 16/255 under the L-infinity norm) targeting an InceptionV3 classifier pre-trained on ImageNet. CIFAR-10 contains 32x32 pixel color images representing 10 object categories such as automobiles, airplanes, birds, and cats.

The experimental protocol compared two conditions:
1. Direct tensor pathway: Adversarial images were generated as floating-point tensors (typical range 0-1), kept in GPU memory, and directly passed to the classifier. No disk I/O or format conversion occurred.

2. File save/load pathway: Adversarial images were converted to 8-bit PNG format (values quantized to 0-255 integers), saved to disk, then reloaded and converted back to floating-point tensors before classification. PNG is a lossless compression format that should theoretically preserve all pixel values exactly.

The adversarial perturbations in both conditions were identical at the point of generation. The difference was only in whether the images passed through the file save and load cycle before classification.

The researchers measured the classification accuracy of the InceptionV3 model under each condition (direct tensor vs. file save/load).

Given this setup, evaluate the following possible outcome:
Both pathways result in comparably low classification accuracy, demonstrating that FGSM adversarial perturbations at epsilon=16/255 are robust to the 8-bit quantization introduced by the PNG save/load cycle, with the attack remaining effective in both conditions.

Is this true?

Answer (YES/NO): NO